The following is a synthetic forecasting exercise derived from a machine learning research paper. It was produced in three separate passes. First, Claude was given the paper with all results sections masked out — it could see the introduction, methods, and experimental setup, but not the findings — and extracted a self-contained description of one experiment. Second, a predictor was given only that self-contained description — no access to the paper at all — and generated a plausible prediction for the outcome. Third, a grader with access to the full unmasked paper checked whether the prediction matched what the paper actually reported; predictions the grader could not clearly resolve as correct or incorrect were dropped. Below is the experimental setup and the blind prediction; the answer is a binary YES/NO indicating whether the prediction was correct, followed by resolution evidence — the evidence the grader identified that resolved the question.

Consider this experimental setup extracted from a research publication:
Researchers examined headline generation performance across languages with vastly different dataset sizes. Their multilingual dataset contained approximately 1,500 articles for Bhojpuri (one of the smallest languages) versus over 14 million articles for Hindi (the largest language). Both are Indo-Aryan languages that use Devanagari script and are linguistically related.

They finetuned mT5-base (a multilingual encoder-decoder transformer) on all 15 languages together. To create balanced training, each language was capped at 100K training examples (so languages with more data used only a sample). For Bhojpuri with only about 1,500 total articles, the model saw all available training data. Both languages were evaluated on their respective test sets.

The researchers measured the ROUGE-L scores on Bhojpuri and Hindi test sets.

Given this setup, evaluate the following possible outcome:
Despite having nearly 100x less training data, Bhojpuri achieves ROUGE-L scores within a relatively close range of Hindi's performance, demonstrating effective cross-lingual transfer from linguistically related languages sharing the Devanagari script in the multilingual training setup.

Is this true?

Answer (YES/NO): YES